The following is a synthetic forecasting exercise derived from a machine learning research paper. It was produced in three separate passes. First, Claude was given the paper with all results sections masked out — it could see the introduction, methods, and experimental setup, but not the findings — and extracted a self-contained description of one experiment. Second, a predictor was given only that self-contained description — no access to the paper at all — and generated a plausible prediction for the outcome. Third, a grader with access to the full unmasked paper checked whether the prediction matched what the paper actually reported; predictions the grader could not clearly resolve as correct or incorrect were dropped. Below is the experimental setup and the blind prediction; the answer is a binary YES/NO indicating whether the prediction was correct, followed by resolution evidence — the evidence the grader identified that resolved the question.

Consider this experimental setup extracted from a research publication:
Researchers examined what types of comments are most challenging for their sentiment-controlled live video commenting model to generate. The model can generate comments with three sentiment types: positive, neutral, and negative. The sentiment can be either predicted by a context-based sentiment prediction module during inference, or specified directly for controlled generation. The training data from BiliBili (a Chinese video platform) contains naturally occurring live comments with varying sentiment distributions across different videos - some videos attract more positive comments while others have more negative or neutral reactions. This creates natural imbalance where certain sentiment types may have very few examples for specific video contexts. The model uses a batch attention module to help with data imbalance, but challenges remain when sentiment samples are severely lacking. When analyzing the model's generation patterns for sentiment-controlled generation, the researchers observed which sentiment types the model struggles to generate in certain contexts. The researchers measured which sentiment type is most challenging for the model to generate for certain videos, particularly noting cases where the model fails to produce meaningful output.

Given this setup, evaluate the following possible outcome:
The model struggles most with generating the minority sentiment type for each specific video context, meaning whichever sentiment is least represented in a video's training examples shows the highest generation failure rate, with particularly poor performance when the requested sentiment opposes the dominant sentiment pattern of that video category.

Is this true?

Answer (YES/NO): YES